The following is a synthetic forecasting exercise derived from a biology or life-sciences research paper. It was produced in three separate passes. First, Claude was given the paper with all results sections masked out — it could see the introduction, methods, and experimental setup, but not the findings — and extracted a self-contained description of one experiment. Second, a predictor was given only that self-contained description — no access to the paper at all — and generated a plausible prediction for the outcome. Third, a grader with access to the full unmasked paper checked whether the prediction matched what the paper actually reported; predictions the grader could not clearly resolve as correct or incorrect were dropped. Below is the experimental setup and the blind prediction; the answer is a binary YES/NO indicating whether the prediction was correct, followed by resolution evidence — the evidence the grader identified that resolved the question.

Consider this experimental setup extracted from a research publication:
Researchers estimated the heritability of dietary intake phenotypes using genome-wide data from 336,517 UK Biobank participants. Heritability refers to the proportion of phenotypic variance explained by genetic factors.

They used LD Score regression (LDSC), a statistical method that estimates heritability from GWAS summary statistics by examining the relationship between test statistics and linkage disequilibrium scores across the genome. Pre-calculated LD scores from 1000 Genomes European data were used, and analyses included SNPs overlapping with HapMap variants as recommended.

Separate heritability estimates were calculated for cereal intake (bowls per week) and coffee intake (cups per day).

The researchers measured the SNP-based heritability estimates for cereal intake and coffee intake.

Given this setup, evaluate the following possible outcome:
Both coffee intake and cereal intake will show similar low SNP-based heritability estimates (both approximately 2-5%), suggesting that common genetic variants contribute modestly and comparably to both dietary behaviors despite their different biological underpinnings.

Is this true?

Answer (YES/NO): NO